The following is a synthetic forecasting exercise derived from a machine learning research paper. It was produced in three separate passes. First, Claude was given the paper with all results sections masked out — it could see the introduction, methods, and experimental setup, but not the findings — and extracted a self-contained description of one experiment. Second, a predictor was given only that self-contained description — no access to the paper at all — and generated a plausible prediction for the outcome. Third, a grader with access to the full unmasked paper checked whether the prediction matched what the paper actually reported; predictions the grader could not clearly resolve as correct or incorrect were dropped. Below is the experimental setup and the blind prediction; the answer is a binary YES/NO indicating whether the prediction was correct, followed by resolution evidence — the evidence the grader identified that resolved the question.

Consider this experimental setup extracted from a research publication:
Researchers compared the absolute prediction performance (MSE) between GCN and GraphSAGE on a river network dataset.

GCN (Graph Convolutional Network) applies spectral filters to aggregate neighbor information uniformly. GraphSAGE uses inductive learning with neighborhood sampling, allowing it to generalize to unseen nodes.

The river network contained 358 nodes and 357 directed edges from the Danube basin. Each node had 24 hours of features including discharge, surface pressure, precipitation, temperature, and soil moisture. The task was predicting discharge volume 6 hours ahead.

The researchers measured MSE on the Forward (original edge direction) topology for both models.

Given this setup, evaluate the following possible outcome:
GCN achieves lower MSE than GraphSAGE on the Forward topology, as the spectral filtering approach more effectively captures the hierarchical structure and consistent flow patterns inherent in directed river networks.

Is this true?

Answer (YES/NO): NO